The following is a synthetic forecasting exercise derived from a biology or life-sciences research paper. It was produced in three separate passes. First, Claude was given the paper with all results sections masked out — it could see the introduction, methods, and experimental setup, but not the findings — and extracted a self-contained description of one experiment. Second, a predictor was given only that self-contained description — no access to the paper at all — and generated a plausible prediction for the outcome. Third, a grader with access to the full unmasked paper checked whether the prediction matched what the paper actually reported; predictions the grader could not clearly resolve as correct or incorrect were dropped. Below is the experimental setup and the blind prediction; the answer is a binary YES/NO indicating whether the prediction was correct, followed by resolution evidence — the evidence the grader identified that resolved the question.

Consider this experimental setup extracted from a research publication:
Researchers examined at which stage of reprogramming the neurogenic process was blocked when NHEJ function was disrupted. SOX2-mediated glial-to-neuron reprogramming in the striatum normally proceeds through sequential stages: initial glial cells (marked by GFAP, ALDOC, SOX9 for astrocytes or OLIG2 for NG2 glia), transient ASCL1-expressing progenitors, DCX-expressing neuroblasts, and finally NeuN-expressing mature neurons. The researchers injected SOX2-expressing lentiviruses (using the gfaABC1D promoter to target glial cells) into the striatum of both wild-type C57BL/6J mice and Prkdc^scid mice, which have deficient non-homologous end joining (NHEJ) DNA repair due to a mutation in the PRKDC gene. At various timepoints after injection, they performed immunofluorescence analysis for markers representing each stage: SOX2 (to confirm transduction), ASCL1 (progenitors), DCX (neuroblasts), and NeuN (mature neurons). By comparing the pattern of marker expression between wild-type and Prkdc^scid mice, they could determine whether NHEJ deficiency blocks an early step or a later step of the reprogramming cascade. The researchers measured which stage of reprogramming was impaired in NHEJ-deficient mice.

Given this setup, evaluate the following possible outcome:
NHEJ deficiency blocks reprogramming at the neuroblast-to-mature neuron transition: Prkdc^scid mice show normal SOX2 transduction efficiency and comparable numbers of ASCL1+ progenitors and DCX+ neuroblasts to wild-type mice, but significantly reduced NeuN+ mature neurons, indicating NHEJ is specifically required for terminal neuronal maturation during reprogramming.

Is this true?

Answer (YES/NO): NO